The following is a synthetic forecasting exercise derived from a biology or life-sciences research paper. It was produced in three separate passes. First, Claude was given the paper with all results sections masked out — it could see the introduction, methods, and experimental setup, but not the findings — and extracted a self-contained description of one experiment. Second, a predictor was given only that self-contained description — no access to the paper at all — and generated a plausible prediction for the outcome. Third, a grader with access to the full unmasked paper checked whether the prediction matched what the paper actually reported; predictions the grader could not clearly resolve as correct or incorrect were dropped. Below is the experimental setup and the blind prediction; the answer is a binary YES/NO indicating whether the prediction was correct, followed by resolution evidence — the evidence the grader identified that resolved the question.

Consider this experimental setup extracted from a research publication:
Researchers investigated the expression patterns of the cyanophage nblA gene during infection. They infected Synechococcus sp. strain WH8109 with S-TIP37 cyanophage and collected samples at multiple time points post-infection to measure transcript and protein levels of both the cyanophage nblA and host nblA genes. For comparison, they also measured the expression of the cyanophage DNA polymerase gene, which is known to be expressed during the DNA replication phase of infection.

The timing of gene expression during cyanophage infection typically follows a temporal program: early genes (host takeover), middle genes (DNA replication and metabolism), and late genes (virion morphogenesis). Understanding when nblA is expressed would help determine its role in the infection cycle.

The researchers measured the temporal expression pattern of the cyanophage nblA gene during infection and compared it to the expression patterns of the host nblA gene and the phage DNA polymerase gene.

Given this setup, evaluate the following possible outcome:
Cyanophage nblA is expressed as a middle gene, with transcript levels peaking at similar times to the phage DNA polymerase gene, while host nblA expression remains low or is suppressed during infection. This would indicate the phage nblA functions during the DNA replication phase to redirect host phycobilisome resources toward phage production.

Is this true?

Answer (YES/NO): NO